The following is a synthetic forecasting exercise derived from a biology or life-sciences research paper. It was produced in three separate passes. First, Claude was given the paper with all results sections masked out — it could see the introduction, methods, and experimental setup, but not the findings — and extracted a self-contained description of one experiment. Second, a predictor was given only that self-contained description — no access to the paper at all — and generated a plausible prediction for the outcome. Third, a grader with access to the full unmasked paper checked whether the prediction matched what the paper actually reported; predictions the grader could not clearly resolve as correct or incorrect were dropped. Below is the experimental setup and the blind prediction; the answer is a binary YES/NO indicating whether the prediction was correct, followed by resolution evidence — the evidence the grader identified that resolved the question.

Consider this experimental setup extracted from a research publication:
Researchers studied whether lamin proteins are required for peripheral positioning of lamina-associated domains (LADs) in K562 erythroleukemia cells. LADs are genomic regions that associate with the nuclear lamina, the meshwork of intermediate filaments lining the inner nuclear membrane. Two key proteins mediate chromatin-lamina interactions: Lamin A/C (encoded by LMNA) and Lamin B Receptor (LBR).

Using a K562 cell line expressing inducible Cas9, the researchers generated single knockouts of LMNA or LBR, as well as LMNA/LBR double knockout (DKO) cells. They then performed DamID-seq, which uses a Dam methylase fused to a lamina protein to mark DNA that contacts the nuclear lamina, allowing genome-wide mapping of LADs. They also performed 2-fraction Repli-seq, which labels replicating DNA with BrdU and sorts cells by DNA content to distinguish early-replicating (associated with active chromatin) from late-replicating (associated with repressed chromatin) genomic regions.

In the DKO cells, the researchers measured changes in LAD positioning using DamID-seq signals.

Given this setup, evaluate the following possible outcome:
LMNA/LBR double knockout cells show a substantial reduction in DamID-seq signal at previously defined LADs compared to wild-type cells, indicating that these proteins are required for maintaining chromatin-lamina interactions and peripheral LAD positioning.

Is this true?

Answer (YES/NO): NO